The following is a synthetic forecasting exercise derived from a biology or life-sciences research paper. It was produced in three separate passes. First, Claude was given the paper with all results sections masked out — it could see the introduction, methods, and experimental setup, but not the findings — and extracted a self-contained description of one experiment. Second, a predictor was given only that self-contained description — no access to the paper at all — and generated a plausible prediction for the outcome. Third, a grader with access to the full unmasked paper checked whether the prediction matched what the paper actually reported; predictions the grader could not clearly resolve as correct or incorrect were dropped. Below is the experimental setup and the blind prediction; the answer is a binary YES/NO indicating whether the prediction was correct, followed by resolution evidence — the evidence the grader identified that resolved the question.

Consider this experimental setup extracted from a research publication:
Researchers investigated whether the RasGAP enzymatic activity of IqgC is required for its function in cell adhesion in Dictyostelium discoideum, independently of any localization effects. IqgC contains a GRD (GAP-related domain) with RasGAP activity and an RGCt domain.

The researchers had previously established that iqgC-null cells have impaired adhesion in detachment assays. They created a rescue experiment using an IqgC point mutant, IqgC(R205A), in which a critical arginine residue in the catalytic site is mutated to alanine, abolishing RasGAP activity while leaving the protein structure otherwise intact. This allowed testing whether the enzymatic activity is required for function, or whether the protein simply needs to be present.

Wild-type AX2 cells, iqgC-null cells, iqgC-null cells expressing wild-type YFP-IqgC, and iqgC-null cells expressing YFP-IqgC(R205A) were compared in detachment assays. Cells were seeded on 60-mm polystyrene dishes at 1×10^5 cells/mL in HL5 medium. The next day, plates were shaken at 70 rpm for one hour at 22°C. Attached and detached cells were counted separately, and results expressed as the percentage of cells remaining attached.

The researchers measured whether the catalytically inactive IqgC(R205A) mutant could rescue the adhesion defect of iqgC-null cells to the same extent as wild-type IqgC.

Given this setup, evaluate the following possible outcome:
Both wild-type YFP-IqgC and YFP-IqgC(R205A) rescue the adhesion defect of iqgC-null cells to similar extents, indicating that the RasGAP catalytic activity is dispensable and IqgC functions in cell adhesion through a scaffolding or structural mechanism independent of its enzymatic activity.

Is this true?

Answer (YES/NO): NO